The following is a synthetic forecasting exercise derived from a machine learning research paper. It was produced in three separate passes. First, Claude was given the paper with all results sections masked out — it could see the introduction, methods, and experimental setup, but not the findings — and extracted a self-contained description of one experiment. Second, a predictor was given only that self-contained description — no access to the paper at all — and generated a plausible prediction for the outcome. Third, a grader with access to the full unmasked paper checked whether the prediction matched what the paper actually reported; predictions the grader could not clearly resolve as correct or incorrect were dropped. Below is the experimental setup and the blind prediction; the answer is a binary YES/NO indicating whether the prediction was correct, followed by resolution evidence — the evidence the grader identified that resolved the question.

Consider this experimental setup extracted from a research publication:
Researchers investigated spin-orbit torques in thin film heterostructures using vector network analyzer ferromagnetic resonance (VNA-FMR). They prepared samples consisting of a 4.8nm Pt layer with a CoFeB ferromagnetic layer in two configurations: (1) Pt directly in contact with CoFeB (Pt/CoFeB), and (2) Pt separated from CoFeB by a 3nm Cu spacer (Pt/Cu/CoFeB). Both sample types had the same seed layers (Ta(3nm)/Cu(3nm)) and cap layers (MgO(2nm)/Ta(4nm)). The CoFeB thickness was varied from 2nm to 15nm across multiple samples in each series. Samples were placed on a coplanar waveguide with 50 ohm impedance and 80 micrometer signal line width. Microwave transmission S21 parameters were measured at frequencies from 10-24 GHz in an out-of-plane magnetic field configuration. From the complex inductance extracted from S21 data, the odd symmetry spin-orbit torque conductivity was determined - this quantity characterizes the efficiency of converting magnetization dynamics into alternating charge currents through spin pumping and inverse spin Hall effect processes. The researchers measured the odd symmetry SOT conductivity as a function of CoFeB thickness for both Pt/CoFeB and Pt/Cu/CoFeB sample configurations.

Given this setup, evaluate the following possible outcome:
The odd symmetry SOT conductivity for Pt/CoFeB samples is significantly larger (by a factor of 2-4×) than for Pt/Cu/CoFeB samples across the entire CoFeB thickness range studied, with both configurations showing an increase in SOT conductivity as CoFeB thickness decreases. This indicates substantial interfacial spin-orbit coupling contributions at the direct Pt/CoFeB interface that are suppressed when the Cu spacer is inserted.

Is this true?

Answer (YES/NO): NO